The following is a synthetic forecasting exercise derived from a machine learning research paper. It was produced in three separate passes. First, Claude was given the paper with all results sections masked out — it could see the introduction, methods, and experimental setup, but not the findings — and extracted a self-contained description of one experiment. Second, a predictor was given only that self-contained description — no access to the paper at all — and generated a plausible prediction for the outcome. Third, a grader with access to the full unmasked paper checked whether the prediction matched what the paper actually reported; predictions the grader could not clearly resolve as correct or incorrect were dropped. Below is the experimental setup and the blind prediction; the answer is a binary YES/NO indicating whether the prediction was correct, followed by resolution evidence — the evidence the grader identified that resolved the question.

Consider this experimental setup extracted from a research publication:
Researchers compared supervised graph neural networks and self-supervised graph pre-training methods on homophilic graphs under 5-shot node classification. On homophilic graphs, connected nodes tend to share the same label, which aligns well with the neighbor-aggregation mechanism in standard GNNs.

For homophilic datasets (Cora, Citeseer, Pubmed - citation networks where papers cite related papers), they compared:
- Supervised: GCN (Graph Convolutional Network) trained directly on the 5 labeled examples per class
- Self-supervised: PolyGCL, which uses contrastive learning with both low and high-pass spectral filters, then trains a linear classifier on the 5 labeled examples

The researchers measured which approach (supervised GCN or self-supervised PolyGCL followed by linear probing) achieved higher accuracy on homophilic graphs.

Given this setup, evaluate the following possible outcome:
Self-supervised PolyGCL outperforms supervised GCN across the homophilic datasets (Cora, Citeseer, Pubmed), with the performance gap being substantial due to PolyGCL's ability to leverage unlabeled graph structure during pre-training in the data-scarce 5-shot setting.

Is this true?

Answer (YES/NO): NO